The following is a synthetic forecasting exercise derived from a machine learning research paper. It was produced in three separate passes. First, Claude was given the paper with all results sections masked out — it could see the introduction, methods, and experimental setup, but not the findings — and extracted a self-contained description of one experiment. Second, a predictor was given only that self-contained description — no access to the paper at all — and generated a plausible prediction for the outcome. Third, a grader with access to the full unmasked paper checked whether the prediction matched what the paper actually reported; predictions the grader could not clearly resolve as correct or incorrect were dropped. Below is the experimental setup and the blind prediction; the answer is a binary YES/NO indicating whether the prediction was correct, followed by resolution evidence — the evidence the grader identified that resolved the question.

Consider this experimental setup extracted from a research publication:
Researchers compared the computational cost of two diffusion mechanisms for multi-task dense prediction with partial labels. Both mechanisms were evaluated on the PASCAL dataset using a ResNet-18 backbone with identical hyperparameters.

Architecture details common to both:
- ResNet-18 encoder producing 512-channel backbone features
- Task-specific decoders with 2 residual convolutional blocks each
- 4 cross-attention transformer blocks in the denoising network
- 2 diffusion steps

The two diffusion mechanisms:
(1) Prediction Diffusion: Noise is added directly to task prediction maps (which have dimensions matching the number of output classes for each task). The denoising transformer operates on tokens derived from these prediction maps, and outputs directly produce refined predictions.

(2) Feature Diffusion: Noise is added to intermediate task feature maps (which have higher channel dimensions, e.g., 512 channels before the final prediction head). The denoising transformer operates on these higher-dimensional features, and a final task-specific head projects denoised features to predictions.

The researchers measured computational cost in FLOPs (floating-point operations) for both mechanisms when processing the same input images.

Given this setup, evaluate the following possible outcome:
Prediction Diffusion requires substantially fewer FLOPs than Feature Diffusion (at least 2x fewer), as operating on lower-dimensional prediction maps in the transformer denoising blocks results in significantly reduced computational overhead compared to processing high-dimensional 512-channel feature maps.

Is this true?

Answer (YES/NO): NO